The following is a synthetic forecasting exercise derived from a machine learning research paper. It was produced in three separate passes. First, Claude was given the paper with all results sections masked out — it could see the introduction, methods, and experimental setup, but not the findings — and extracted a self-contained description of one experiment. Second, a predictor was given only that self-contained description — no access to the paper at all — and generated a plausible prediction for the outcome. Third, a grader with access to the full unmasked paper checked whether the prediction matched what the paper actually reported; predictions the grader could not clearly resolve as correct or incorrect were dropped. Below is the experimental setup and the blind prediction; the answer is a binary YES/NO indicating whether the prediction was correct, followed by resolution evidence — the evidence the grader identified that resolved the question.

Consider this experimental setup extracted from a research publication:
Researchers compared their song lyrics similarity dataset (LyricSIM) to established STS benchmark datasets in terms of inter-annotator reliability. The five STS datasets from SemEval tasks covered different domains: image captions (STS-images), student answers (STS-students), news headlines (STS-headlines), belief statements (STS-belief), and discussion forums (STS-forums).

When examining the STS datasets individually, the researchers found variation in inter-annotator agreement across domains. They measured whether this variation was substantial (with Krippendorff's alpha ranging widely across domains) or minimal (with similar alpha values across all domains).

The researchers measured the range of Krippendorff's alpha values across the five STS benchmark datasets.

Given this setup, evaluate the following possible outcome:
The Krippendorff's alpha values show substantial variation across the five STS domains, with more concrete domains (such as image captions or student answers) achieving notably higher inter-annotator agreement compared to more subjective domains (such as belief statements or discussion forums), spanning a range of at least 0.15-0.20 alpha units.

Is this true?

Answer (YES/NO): YES